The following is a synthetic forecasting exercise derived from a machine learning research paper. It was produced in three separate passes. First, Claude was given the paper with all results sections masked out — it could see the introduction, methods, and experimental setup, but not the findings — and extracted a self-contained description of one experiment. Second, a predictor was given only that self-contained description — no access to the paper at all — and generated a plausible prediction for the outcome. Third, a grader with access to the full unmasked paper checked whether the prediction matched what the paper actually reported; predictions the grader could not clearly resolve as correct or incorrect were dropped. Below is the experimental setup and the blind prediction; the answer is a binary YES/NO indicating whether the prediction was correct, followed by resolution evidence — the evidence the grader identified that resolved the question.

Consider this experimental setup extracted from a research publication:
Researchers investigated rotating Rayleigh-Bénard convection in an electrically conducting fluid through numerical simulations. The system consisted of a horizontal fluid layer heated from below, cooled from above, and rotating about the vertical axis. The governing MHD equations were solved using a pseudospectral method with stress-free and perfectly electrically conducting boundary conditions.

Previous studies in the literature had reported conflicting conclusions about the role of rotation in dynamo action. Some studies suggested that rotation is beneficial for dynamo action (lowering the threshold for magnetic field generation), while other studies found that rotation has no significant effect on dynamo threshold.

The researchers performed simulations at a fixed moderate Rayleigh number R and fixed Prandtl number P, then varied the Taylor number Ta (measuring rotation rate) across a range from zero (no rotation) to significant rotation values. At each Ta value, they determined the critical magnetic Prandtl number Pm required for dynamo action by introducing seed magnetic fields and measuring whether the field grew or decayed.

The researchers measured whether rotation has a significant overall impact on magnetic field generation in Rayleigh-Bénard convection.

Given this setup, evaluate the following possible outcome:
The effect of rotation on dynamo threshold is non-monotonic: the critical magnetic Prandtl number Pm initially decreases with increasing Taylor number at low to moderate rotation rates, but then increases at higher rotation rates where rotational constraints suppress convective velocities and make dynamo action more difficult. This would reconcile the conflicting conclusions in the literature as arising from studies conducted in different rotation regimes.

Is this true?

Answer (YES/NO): NO